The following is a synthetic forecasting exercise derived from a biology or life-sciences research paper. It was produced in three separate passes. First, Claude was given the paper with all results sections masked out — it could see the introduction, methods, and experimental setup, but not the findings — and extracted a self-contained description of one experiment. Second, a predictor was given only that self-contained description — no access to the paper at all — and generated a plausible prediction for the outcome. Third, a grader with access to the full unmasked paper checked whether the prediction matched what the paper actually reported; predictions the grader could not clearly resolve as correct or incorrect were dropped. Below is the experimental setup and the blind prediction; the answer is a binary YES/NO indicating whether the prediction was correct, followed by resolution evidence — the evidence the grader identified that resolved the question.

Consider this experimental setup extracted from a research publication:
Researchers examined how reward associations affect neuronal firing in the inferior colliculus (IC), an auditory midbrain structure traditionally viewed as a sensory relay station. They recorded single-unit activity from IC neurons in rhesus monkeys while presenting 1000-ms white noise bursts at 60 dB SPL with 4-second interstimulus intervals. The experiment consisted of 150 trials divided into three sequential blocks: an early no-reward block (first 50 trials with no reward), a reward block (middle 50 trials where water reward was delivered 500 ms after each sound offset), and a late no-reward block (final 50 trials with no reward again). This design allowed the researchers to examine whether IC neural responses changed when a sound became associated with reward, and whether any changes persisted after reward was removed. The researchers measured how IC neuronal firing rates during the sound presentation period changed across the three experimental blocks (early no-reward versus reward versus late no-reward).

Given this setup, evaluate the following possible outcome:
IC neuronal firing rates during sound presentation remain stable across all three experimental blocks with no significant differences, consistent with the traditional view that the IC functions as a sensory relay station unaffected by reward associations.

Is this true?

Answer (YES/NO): NO